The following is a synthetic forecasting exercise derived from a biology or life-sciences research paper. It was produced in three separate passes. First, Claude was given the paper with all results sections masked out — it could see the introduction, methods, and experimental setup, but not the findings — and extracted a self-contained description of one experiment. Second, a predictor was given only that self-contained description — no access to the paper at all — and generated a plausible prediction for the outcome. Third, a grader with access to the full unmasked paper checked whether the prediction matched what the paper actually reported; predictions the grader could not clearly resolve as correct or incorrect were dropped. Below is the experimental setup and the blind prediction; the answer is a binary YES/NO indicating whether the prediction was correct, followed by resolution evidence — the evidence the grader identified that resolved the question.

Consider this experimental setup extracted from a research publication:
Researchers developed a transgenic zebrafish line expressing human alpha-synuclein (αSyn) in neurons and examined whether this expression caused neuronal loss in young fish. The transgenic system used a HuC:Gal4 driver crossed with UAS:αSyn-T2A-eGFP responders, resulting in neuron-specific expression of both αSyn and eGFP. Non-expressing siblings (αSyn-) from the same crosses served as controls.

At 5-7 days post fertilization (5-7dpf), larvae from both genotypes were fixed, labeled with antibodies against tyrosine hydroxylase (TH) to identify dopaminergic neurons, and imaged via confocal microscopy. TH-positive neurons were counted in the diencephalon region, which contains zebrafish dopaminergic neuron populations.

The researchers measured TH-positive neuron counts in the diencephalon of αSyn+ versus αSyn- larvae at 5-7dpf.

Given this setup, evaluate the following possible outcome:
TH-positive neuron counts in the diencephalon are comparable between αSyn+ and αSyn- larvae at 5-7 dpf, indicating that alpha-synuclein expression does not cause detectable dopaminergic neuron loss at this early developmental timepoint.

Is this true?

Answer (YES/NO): NO